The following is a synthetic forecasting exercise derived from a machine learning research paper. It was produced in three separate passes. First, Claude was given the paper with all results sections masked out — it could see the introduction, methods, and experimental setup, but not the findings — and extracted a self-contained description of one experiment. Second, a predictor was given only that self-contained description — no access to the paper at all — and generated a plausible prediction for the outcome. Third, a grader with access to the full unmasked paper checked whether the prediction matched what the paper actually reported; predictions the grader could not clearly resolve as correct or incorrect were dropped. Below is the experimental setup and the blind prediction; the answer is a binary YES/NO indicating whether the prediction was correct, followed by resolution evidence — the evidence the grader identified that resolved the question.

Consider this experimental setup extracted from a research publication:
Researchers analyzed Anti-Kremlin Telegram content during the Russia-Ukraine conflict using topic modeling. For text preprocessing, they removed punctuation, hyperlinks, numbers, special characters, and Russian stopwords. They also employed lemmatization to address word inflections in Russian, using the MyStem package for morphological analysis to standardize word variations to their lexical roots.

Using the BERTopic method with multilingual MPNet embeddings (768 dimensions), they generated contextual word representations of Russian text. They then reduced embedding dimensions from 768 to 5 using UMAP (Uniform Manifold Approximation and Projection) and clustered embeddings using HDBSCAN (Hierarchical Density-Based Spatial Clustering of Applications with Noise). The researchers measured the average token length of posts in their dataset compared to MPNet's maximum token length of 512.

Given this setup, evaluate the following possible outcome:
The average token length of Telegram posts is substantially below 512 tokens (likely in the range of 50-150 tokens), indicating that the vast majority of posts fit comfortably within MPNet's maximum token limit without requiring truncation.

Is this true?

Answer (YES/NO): NO